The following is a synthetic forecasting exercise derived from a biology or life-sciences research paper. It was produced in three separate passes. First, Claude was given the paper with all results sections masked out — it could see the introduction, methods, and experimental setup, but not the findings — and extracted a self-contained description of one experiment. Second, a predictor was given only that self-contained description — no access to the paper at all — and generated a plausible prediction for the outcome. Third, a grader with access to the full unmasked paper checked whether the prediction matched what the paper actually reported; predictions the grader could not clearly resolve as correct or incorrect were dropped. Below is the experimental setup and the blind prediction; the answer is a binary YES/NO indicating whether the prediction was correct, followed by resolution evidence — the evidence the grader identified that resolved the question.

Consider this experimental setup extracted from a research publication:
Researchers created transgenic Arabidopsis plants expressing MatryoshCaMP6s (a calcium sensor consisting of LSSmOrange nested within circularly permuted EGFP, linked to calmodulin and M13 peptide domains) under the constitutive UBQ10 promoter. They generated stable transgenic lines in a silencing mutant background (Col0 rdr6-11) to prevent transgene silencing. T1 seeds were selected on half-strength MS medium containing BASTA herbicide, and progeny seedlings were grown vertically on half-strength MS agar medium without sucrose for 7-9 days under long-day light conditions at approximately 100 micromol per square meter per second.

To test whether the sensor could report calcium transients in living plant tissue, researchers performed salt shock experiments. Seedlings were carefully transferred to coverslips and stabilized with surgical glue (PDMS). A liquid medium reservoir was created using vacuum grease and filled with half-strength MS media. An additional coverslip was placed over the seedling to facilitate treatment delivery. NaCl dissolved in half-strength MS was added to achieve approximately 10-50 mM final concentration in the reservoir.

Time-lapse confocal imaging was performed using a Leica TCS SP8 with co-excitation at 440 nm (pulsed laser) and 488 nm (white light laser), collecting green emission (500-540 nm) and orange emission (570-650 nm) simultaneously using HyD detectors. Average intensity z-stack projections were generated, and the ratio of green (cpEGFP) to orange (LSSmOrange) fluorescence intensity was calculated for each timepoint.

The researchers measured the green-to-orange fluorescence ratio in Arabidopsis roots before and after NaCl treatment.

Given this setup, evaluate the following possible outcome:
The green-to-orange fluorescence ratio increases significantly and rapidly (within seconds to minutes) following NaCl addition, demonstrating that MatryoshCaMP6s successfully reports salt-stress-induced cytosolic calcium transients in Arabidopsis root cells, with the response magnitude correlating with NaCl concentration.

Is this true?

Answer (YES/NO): NO